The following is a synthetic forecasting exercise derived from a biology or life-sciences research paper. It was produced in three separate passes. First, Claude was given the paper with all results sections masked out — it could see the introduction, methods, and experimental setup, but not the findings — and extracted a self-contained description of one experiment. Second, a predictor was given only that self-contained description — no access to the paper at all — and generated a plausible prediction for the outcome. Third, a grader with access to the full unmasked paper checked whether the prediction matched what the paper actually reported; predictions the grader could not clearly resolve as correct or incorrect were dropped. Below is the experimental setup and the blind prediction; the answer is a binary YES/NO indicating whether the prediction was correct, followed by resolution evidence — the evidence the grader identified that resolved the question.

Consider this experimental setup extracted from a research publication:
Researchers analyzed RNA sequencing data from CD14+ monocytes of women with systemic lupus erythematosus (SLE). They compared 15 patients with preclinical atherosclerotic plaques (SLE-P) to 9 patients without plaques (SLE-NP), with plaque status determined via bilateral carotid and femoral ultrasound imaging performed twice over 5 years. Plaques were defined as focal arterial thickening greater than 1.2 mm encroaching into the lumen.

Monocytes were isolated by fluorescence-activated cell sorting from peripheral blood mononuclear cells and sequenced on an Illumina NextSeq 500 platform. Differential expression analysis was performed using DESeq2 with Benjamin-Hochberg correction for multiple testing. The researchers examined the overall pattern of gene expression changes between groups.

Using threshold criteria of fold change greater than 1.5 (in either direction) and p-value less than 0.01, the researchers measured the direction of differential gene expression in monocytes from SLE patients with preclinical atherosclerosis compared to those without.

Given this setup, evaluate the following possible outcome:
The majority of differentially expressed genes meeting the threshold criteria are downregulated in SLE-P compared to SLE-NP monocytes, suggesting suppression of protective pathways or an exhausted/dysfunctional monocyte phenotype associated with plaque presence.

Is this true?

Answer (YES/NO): YES